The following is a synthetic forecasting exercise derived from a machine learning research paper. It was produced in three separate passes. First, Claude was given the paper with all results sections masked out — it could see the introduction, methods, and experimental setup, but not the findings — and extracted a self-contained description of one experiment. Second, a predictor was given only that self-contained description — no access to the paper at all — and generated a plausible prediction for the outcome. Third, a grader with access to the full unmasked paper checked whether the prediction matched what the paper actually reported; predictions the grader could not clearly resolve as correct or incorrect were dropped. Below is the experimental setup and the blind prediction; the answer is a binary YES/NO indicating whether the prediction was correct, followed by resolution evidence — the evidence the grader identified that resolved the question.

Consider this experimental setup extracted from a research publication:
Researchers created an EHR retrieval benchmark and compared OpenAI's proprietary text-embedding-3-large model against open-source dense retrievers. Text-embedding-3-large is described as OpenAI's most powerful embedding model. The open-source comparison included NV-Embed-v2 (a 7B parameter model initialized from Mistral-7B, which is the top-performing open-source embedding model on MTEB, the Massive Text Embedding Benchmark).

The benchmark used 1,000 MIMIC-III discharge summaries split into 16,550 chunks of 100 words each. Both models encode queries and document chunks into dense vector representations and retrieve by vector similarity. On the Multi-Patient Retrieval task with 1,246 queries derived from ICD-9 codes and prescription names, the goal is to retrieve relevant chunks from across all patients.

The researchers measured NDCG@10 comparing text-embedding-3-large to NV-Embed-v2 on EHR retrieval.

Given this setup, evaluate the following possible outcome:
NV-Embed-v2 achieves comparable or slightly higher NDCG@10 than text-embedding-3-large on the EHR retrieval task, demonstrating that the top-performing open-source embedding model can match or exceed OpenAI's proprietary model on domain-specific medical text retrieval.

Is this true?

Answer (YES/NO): YES